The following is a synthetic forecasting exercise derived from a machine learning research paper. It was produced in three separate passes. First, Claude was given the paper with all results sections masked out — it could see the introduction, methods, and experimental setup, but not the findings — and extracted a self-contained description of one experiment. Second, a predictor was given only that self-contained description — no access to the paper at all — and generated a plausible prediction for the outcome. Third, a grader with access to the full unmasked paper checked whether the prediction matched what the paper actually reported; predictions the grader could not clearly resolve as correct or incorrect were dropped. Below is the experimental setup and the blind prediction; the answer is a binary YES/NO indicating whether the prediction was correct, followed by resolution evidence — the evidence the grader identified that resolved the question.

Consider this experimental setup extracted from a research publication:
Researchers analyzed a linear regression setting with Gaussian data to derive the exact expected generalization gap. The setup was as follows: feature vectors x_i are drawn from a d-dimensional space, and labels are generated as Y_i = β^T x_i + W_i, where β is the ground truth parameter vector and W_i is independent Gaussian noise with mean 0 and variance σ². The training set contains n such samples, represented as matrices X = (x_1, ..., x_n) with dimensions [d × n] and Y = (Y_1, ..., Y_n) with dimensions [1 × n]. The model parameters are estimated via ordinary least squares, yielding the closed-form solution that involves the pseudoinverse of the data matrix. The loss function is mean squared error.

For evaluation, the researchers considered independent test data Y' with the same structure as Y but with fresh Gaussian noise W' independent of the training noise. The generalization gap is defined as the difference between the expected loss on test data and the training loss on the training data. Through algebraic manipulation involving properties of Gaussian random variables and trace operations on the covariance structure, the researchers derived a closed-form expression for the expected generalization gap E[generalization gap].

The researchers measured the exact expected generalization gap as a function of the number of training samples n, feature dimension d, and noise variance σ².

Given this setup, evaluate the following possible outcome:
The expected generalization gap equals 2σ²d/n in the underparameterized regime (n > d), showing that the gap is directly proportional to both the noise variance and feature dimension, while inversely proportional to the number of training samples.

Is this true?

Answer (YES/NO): YES